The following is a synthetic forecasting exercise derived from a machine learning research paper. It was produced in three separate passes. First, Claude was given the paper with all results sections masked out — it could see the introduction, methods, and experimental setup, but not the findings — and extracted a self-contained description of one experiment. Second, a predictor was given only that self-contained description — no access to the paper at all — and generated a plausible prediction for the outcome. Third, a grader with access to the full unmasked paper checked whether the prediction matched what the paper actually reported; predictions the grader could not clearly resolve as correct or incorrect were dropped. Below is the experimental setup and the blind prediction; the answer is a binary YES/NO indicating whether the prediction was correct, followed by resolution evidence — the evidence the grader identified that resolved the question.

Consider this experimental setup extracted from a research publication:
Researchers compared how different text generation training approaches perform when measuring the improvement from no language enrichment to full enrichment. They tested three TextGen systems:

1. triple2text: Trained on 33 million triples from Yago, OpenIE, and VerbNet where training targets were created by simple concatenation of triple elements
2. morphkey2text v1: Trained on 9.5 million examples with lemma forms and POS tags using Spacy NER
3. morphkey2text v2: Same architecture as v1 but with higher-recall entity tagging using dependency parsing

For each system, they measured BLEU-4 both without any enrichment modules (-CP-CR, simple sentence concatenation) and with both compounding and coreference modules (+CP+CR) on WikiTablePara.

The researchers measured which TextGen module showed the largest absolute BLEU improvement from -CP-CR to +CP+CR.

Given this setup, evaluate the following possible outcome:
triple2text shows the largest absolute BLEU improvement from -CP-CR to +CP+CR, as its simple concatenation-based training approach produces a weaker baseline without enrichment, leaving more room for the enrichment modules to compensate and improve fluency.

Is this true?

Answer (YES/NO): NO